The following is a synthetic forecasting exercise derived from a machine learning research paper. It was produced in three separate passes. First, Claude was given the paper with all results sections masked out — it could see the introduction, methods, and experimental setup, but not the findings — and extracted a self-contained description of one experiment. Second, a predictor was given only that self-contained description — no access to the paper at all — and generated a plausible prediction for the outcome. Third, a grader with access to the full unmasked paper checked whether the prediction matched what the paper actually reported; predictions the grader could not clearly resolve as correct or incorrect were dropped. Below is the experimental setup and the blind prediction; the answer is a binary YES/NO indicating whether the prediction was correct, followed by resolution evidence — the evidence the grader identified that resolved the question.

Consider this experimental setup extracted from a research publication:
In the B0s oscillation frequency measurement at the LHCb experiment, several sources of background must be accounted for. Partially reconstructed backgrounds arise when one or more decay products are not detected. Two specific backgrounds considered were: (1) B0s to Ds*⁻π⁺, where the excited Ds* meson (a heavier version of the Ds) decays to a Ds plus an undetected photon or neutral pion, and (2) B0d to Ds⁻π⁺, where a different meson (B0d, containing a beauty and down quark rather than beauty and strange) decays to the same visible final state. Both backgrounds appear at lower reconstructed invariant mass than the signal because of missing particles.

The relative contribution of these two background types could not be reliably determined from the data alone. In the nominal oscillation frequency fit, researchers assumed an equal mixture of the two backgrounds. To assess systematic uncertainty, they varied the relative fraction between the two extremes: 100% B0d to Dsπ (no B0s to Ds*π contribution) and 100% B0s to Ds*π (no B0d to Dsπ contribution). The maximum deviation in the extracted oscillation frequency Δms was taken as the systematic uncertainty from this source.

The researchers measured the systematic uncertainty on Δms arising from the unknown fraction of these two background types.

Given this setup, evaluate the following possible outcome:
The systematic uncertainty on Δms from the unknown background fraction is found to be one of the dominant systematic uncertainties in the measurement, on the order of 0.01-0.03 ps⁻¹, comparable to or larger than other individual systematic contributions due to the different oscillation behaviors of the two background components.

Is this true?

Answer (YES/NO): NO